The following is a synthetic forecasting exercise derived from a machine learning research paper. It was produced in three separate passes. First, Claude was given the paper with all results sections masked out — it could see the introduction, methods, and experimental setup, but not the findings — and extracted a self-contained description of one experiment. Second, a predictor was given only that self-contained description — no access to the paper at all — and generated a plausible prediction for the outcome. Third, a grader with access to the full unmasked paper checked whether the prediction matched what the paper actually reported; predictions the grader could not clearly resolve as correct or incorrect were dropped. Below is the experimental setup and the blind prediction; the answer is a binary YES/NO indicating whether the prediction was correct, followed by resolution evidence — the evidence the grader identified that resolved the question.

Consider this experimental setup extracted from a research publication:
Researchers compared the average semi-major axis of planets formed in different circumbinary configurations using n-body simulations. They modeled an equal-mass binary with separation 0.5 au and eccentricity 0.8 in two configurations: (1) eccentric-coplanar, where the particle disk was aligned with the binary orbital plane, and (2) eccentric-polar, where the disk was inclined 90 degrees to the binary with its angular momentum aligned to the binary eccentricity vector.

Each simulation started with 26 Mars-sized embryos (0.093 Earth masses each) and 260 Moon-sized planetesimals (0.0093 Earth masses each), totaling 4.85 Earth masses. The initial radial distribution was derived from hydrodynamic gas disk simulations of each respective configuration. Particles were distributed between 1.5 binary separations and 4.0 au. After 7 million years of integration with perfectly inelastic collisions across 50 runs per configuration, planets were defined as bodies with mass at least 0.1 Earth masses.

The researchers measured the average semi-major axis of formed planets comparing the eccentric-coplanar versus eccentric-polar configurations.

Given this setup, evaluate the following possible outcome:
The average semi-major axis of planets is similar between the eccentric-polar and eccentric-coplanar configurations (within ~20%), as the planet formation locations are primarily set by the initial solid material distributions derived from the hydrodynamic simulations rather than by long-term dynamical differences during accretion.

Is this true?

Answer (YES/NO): NO